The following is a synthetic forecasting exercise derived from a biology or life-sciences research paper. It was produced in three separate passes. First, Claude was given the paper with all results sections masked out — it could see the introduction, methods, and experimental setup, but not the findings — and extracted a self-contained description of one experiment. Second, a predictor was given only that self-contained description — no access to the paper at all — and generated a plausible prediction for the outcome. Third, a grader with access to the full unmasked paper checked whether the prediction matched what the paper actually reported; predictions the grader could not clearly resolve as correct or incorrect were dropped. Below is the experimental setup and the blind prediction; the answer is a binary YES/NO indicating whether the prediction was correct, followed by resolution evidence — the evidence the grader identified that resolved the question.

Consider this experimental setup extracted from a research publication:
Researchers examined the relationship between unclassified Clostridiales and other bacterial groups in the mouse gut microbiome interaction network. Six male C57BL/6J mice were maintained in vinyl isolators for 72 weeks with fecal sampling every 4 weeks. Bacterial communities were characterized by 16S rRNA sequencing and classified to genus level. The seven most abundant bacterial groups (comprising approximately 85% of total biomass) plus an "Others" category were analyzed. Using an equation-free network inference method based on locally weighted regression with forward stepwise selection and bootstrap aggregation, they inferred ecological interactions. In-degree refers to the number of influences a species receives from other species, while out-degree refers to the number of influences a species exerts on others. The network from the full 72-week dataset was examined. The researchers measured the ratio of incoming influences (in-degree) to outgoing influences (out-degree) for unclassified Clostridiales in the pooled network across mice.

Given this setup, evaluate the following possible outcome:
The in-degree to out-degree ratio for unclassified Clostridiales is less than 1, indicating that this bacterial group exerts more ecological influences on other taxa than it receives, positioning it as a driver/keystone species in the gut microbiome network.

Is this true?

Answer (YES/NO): NO